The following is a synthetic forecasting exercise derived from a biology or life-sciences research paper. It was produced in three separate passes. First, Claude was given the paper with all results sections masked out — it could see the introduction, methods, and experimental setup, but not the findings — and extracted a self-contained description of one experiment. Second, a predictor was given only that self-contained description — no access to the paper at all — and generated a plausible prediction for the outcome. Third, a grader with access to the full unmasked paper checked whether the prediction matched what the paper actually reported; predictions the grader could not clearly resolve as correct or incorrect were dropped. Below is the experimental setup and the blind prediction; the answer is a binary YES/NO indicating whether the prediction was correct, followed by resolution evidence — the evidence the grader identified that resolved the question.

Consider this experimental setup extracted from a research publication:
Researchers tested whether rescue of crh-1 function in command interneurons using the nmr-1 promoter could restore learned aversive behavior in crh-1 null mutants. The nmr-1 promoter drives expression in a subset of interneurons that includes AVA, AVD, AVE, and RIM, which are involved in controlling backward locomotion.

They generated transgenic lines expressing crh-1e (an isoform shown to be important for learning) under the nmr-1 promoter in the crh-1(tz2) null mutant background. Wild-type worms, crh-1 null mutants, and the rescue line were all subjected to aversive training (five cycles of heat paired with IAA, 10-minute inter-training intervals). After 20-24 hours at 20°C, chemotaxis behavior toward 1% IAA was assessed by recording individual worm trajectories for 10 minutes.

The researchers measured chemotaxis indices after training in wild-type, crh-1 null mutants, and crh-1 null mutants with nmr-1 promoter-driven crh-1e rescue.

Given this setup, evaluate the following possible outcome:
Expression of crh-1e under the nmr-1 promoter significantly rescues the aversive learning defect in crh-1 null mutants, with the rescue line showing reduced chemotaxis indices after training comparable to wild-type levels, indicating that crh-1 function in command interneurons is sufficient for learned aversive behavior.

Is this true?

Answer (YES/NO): YES